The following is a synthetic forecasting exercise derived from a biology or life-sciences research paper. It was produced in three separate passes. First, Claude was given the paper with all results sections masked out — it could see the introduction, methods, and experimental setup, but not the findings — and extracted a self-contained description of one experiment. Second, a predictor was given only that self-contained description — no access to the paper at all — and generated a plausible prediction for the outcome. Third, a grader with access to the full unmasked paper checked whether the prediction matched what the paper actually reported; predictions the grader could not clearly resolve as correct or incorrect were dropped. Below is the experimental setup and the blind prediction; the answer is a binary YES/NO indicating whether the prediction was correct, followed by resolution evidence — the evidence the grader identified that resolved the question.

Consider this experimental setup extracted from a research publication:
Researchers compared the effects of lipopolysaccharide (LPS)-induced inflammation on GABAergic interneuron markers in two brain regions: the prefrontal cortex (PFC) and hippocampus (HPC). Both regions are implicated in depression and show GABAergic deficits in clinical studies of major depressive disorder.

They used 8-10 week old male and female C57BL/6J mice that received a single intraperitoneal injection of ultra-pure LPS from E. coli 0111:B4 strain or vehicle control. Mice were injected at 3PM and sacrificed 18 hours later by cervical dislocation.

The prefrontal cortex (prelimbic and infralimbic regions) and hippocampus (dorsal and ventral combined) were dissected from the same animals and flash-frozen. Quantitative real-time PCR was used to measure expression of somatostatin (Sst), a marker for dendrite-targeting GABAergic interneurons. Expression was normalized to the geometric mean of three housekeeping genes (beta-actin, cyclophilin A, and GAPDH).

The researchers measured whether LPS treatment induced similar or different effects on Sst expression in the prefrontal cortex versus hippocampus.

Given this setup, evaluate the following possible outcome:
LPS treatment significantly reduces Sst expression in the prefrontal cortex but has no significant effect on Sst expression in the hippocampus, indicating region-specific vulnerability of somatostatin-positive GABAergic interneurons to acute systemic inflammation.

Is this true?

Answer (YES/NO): YES